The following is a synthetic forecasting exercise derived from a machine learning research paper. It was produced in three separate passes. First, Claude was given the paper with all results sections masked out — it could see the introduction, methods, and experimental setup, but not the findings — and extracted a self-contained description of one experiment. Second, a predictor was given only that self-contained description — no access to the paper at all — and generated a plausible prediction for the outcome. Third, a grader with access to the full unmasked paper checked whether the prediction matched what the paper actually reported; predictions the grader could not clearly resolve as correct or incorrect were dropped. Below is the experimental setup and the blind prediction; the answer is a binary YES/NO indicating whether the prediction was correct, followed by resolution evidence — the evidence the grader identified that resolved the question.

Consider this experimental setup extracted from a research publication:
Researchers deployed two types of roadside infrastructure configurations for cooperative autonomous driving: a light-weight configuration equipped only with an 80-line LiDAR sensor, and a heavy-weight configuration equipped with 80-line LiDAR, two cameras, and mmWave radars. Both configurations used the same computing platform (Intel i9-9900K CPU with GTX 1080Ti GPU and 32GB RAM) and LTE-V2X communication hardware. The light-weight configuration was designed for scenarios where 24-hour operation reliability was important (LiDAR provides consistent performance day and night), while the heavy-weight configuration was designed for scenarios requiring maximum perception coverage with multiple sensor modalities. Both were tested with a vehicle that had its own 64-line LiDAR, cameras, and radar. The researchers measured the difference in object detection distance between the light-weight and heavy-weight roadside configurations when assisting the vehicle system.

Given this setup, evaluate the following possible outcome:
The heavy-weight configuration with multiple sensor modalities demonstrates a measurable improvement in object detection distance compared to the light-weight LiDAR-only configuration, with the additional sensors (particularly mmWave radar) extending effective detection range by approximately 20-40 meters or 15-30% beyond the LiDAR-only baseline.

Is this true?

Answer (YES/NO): NO